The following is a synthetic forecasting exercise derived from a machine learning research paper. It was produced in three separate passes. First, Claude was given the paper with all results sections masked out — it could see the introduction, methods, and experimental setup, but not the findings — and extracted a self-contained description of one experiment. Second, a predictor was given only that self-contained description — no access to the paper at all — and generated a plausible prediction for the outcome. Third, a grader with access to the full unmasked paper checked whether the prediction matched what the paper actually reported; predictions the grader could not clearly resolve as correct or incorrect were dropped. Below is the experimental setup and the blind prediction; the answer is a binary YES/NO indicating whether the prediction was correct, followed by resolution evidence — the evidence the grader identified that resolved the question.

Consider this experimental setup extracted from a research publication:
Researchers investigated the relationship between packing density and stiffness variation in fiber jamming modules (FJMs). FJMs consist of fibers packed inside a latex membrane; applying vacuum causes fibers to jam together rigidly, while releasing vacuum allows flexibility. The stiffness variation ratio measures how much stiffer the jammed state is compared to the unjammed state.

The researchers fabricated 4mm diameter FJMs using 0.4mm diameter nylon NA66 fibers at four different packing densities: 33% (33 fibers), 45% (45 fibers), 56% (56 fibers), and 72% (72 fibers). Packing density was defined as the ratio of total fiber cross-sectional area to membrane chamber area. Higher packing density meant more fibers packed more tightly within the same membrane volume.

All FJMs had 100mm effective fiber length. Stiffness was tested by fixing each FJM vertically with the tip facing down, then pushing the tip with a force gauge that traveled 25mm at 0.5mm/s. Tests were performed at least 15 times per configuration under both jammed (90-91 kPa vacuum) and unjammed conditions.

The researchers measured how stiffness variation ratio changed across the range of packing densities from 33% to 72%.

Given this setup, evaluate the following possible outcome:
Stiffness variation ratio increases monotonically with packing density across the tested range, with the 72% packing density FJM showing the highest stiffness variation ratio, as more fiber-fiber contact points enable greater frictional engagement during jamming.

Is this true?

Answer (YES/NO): NO